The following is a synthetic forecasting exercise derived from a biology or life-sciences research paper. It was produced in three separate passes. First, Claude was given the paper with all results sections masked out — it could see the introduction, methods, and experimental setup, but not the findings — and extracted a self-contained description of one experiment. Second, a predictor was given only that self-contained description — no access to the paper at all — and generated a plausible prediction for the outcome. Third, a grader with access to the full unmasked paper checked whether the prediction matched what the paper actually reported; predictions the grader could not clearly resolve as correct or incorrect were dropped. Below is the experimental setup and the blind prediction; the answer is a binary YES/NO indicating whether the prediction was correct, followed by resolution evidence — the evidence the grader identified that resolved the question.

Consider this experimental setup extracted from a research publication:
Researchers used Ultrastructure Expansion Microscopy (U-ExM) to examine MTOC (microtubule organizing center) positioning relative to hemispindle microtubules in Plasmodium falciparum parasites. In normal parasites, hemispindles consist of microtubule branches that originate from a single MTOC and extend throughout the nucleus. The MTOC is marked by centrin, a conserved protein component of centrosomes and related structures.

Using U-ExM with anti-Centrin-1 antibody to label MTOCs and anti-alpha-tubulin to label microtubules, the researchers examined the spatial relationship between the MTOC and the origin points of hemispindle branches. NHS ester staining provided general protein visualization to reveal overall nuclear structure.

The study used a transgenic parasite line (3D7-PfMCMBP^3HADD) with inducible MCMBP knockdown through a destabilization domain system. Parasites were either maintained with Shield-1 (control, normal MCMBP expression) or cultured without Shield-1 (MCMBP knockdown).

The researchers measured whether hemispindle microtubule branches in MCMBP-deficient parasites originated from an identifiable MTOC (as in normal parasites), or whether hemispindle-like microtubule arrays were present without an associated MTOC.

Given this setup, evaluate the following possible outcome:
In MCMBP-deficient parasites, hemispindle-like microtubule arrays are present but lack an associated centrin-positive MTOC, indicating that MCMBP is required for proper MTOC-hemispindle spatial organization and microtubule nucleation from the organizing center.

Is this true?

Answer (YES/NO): NO